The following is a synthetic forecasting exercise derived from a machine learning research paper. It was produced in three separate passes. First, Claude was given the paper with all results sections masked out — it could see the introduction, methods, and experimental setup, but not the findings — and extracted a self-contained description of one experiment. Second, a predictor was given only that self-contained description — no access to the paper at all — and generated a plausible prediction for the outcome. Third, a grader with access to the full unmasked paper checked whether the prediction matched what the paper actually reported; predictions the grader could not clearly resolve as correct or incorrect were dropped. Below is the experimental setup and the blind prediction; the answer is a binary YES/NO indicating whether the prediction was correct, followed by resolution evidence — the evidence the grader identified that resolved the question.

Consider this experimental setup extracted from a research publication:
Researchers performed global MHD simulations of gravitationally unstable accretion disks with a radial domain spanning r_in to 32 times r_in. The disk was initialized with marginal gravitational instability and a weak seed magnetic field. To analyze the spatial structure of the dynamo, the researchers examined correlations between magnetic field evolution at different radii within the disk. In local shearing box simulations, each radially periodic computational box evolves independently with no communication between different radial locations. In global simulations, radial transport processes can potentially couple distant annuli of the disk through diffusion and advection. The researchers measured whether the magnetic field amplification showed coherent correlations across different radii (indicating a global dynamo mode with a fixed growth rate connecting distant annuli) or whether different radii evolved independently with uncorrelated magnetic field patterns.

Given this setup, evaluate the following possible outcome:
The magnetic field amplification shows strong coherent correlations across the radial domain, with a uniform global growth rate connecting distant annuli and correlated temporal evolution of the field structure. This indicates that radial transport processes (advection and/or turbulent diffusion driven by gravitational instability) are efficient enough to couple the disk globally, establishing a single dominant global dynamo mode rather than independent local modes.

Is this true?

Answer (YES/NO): YES